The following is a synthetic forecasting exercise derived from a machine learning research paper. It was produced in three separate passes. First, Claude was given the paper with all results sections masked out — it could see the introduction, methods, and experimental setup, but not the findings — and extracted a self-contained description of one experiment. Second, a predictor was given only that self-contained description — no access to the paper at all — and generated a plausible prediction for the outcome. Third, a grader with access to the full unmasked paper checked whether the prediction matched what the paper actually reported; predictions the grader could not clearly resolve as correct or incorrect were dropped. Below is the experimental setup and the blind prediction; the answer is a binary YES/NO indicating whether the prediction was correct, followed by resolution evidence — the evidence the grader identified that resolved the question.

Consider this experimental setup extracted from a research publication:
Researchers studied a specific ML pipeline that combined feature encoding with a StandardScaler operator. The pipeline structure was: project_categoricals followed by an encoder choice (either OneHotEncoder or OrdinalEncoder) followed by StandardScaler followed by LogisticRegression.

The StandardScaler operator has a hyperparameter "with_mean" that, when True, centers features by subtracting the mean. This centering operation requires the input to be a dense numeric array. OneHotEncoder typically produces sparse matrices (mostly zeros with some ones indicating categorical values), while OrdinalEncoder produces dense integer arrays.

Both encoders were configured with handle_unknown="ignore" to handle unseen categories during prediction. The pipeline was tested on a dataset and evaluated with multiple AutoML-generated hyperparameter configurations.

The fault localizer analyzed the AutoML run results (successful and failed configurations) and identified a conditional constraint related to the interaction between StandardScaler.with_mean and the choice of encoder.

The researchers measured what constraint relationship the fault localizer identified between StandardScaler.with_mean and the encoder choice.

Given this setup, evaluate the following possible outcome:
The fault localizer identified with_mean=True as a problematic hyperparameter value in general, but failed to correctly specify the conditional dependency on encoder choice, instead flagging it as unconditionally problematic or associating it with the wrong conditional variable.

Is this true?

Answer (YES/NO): NO